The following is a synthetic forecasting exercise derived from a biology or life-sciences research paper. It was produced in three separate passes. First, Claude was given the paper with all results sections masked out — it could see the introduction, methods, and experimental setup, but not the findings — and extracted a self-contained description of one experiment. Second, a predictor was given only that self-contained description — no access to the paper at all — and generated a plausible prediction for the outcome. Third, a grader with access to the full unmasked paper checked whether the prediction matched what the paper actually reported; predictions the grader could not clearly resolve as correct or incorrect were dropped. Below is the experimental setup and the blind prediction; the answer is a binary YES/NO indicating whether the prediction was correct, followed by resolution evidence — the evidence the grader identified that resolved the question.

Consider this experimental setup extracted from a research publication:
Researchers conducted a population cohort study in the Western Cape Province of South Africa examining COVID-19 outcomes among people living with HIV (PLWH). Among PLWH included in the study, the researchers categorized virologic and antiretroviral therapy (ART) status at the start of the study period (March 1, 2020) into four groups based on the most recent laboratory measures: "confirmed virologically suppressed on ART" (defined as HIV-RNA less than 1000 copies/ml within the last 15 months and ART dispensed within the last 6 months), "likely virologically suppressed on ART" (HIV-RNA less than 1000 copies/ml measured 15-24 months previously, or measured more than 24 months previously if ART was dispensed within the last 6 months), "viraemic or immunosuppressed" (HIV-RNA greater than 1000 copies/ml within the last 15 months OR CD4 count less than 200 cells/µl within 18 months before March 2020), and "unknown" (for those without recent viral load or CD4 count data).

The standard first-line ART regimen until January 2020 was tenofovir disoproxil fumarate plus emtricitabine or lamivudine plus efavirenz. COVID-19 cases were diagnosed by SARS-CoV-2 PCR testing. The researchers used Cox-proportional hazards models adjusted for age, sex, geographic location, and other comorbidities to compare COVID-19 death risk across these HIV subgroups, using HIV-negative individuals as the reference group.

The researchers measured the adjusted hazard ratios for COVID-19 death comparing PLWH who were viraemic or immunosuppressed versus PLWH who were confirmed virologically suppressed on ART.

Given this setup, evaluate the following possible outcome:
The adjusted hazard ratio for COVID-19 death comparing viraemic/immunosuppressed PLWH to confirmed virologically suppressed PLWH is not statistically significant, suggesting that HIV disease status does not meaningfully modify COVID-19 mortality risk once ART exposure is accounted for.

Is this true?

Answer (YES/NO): YES